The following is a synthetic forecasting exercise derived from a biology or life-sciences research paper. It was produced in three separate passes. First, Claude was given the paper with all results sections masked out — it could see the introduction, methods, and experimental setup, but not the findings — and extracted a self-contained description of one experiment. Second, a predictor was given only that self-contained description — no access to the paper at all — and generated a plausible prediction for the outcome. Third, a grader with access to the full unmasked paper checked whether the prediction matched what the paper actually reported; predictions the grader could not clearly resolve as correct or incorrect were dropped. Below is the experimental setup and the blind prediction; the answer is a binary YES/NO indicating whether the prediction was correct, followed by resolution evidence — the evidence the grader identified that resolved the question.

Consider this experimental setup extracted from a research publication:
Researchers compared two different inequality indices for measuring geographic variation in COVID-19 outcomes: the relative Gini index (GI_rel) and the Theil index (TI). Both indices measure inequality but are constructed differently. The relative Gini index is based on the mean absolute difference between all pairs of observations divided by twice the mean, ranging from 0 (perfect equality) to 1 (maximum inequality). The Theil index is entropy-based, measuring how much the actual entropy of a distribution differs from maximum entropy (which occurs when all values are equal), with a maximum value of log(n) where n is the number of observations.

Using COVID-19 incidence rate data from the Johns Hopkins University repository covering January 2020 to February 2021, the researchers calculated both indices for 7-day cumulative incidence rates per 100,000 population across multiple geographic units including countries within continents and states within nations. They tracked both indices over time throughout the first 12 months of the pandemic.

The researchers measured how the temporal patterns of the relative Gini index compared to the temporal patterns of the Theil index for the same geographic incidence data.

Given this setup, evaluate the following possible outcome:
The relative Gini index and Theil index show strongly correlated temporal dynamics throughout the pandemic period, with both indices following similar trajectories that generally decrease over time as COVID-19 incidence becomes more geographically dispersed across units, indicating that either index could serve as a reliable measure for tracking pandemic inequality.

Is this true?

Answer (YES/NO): YES